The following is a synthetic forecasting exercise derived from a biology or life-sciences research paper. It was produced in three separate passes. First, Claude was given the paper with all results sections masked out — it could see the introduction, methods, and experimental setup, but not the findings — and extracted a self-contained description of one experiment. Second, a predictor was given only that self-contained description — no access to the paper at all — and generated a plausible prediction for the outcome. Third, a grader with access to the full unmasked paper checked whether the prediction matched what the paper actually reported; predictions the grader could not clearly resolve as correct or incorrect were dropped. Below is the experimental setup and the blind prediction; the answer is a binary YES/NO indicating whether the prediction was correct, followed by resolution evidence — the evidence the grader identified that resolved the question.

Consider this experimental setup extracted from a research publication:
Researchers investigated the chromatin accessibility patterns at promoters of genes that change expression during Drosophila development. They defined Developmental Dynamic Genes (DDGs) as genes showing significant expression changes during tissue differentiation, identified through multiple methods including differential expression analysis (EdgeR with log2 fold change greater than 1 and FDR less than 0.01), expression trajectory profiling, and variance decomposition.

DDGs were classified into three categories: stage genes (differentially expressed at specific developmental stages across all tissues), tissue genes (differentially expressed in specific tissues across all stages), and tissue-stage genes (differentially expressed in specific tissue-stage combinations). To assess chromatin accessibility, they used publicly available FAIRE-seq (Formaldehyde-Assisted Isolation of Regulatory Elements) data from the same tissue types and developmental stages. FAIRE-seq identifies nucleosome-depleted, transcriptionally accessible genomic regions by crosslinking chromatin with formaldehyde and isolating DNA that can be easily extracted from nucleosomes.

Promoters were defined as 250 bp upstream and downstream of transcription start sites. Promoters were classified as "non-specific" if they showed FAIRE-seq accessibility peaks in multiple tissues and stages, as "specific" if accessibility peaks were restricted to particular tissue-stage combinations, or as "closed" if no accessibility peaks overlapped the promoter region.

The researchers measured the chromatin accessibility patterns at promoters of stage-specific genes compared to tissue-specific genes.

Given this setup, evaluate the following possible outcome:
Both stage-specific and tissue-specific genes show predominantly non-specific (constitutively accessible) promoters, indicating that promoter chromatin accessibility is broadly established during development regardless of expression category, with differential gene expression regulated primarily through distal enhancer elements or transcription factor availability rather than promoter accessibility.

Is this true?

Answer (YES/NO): NO